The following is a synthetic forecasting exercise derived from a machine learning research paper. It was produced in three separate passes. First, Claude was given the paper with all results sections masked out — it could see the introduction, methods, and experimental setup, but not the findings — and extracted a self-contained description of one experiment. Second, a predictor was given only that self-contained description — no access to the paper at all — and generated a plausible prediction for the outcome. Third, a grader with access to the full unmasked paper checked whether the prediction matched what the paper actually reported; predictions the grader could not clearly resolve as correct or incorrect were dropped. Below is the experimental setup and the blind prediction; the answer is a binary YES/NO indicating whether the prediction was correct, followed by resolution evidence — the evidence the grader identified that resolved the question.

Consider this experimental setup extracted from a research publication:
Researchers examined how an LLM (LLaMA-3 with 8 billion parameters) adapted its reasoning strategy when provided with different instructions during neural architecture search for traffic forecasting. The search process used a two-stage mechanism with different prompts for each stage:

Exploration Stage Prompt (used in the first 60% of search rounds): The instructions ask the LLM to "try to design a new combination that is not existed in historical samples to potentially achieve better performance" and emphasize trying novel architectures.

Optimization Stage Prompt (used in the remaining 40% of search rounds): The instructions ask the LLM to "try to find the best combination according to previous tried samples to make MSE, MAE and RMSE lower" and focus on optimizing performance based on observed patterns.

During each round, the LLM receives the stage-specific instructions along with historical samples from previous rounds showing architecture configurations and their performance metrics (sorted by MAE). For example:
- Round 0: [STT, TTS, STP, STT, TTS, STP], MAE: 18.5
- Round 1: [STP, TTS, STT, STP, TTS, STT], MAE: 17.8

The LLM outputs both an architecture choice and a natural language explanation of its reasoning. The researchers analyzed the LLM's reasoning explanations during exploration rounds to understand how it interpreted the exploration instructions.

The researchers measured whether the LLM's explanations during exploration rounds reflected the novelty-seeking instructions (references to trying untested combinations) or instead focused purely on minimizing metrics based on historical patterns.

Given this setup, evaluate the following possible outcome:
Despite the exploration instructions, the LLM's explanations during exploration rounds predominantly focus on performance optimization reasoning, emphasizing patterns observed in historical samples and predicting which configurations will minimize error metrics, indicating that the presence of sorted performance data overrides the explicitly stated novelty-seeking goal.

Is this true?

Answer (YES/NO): NO